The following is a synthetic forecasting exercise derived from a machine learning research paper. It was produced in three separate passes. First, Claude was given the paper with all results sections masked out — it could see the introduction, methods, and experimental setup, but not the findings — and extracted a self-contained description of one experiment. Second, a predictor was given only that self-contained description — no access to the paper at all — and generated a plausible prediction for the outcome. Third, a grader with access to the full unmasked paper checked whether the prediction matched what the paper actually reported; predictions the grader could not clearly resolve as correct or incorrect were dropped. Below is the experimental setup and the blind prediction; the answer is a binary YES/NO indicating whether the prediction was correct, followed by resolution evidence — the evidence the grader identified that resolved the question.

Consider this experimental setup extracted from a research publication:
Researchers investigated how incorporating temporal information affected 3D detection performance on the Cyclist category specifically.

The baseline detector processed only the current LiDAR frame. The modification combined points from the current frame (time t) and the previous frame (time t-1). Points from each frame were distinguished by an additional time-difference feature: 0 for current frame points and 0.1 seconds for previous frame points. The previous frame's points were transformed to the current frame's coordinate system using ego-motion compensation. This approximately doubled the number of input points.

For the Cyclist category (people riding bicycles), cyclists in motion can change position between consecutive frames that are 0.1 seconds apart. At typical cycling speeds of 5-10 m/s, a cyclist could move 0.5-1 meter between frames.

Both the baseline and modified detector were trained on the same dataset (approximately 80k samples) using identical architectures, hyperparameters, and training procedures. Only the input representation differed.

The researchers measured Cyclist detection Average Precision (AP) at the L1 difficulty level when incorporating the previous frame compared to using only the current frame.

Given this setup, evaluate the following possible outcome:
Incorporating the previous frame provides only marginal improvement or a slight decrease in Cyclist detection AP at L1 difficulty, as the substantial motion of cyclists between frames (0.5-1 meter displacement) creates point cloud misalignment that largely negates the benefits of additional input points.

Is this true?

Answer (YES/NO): NO